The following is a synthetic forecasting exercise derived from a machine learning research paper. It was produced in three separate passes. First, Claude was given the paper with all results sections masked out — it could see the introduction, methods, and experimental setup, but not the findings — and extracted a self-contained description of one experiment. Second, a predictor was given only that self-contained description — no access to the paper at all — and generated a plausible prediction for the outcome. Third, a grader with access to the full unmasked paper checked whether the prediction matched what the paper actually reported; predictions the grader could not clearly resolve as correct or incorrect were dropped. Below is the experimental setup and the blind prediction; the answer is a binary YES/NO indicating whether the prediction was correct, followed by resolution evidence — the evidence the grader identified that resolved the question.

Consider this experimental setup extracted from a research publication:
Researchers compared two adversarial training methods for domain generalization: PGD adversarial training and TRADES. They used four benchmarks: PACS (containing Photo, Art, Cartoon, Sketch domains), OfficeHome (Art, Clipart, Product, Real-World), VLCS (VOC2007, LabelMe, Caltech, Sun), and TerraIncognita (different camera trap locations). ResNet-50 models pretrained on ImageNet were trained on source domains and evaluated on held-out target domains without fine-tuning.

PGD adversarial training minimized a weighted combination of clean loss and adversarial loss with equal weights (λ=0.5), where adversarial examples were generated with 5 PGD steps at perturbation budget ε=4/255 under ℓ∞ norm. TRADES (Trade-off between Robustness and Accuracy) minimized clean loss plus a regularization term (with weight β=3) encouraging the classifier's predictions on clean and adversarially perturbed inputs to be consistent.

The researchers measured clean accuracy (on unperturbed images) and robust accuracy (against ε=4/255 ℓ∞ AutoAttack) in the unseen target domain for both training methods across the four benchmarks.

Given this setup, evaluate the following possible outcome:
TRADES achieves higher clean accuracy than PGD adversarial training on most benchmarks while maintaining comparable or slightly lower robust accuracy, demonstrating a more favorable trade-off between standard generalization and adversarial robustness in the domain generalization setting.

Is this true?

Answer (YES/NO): NO